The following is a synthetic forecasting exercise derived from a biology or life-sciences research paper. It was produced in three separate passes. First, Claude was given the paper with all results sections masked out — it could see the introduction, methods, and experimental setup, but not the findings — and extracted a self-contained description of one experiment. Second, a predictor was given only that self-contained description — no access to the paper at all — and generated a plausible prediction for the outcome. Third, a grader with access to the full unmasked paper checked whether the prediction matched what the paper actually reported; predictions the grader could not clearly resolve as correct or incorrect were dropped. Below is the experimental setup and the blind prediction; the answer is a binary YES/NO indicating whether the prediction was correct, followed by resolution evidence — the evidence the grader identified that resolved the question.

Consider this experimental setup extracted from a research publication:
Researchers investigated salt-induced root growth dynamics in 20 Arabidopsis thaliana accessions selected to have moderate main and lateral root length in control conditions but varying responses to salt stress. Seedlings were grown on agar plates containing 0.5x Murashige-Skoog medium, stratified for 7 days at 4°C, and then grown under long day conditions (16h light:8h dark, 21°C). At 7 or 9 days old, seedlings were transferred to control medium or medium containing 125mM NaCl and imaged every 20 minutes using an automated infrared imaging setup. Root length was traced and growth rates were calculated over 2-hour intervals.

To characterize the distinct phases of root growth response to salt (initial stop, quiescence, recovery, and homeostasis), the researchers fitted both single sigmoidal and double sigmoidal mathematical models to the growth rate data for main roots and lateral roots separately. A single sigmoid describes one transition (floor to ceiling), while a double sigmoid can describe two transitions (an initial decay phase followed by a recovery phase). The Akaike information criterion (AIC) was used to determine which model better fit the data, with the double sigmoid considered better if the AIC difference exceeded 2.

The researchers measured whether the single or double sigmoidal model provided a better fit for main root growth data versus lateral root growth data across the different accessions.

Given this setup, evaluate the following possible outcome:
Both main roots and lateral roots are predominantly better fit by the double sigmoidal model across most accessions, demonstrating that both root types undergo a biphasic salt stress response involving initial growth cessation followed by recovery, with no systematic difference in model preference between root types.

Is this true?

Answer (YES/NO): NO